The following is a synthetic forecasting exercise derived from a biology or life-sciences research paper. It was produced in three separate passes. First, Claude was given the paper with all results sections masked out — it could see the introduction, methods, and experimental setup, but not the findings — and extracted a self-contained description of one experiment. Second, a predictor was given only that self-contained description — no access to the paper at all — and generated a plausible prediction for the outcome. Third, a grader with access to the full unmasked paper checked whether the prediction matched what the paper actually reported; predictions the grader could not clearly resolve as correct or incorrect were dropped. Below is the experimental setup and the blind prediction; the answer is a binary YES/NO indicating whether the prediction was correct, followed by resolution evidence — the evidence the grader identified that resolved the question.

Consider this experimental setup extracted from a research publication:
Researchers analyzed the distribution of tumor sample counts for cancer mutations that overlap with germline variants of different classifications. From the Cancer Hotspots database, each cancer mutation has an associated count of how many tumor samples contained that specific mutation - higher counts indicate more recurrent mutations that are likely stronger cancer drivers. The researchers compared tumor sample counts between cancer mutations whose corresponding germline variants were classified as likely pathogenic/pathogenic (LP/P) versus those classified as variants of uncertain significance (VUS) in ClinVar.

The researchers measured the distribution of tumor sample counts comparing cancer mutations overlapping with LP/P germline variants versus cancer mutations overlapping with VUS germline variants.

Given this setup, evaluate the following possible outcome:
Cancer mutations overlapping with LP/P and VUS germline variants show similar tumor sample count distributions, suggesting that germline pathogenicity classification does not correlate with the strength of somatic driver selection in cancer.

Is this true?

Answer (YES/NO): NO